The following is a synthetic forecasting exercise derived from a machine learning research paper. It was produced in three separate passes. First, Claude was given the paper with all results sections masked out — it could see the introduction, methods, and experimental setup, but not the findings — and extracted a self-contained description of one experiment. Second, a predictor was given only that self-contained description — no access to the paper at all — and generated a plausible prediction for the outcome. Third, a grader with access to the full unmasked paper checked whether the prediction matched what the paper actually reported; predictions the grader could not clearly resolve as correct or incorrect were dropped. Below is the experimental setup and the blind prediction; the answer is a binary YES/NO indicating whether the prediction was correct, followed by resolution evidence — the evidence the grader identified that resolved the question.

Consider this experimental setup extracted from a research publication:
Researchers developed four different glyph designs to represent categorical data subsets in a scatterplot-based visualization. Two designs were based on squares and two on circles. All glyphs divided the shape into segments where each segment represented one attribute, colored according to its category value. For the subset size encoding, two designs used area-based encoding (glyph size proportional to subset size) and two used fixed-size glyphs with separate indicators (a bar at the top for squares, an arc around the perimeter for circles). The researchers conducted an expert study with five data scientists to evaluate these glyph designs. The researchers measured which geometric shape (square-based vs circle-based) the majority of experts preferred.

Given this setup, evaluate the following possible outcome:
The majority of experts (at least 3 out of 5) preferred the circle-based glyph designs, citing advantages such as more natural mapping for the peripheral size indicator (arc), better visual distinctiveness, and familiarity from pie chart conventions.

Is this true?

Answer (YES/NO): NO